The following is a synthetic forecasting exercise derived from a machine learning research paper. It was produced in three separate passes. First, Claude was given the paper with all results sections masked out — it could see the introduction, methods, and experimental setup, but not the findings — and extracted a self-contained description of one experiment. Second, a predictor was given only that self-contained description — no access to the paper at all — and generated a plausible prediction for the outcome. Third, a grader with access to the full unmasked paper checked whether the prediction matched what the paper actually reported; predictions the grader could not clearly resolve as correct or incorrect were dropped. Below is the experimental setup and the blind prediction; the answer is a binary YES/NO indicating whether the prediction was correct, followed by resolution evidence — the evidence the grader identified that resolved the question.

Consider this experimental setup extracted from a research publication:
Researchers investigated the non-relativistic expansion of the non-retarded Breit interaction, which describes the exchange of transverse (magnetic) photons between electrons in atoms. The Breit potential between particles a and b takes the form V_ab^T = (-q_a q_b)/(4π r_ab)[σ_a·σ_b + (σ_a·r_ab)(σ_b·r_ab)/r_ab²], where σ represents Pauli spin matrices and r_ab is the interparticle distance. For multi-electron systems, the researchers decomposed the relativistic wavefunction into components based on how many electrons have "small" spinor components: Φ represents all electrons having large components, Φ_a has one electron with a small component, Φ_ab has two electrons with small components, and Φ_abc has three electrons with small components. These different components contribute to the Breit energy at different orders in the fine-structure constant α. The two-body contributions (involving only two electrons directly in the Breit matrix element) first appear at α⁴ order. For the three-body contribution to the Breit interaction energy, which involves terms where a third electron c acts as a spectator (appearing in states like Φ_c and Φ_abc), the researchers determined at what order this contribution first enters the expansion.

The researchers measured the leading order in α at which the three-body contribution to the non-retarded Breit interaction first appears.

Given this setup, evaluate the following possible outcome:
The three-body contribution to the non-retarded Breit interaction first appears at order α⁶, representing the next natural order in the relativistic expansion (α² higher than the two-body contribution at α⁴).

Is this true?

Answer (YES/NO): YES